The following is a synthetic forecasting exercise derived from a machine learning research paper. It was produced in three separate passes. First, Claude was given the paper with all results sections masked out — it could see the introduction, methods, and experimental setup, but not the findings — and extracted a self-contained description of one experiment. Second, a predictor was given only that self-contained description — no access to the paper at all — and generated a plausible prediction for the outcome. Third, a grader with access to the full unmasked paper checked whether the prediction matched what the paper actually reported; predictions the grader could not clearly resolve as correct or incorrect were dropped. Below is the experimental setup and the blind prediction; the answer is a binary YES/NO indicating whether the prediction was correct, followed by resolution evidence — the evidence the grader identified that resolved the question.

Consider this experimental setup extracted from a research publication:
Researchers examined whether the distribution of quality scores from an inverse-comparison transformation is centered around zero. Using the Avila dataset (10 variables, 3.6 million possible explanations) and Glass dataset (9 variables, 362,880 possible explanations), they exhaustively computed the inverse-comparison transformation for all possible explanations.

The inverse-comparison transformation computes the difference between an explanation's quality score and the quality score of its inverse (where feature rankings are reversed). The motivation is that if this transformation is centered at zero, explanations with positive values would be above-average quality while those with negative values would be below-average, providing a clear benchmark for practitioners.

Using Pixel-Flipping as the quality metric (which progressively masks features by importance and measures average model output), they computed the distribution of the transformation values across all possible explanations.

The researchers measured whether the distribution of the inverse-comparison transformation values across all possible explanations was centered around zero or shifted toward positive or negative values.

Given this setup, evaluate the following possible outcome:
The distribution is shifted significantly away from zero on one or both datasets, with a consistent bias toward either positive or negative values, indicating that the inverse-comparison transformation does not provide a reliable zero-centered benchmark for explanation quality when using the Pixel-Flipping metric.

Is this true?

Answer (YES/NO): NO